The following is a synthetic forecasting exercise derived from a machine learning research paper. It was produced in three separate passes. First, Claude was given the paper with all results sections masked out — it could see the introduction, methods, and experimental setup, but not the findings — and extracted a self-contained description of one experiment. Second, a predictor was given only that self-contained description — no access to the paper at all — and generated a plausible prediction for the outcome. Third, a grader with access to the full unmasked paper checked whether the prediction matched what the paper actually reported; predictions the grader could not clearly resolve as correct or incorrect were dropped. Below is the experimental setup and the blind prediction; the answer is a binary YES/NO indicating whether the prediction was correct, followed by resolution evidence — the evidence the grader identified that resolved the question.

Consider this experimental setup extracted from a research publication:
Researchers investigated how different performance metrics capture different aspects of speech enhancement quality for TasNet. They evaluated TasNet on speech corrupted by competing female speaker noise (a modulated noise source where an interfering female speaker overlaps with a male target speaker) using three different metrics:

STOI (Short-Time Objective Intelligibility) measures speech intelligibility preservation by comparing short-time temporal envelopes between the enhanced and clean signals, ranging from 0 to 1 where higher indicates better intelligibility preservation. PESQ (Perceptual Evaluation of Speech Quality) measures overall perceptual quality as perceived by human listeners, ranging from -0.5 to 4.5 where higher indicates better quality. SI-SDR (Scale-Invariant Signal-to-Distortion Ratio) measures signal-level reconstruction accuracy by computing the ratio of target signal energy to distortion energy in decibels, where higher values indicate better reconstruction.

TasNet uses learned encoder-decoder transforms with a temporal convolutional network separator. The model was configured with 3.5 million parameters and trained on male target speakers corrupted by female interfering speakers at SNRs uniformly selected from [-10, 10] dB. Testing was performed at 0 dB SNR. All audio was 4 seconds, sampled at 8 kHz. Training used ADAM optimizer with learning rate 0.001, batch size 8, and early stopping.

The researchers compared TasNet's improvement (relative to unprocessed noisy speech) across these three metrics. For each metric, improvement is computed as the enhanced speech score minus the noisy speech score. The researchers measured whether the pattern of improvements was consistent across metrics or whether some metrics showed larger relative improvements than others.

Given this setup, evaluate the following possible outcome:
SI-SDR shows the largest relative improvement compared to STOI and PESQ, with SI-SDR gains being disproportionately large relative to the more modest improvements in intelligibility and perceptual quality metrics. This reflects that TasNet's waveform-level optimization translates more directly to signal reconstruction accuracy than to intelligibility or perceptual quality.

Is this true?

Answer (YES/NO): NO